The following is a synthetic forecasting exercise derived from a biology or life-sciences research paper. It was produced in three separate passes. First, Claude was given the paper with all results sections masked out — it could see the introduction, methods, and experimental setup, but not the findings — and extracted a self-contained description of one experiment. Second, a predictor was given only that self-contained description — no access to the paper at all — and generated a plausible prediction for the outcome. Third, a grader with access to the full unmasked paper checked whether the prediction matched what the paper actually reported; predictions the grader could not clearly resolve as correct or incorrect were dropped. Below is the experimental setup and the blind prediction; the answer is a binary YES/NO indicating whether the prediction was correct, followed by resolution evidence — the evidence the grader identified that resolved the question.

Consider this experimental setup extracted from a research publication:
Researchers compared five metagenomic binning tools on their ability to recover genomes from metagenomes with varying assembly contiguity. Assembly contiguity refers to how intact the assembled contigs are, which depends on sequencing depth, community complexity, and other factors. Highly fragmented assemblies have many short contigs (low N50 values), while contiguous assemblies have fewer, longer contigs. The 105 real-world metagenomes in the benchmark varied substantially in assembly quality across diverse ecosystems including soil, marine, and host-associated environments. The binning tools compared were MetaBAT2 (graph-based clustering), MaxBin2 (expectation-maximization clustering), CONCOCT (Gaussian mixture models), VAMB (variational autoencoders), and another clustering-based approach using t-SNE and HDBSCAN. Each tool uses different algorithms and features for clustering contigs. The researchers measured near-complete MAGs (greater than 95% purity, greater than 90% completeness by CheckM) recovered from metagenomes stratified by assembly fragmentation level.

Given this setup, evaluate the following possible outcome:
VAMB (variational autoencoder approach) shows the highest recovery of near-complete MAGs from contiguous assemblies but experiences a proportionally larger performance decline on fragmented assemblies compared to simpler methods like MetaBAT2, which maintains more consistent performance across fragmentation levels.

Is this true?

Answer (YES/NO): NO